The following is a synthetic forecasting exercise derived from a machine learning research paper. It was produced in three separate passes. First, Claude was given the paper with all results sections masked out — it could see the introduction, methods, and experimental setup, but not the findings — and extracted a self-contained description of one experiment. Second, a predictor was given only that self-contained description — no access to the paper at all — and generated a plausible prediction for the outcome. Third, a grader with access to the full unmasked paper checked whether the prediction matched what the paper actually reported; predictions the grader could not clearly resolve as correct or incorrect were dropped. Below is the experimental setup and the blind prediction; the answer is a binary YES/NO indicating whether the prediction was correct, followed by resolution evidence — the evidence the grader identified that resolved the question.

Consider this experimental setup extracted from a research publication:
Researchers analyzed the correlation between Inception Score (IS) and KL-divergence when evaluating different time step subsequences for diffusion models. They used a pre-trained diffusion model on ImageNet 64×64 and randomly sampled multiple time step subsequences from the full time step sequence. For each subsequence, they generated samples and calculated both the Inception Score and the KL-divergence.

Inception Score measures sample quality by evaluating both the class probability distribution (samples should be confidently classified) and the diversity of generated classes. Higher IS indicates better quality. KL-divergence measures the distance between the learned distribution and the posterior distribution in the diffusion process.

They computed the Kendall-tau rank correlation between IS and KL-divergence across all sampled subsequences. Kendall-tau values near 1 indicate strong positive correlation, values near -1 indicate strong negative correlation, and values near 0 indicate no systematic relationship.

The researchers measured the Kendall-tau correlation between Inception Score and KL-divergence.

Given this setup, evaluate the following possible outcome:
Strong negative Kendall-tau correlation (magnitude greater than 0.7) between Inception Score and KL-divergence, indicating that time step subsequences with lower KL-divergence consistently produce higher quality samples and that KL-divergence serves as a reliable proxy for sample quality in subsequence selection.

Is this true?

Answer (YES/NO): NO